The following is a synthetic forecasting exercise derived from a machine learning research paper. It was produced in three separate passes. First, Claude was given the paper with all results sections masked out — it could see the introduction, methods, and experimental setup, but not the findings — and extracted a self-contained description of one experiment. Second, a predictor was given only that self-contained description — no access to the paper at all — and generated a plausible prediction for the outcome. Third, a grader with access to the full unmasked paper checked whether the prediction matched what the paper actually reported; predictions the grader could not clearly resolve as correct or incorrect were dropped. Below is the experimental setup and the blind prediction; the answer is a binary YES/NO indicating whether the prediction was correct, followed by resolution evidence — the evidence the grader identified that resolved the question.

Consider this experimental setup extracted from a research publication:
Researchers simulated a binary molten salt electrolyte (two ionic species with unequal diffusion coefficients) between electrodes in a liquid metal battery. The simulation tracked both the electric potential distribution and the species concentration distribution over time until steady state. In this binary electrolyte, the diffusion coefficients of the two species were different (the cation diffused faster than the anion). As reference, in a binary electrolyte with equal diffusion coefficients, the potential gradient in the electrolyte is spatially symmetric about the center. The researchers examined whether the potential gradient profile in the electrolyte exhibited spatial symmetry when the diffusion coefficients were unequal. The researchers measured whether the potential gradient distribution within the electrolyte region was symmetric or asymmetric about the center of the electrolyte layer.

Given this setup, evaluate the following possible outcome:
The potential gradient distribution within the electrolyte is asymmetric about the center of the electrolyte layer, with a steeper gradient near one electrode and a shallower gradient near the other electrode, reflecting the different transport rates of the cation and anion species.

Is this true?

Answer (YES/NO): YES